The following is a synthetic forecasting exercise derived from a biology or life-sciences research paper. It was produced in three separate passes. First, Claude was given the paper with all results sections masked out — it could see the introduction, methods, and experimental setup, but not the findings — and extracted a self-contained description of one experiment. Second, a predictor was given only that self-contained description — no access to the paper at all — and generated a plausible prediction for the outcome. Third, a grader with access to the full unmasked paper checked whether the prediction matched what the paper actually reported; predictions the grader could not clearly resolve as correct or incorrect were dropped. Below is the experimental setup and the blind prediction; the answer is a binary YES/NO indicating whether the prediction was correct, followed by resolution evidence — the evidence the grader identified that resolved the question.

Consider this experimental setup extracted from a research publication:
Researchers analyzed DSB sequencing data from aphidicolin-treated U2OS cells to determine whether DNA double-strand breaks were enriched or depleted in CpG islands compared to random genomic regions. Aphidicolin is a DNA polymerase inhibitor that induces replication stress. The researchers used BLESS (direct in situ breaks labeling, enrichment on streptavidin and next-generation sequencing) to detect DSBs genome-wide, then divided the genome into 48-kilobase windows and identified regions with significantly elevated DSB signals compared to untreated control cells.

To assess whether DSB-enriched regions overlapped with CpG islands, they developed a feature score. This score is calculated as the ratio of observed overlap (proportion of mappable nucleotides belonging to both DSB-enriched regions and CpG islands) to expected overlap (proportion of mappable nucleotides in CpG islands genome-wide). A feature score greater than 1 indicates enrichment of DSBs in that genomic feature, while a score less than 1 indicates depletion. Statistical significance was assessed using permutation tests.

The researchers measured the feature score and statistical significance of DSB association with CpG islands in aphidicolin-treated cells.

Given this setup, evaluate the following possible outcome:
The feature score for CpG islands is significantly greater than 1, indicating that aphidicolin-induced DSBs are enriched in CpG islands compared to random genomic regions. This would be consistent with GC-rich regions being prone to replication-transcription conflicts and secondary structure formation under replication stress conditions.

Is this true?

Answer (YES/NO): NO